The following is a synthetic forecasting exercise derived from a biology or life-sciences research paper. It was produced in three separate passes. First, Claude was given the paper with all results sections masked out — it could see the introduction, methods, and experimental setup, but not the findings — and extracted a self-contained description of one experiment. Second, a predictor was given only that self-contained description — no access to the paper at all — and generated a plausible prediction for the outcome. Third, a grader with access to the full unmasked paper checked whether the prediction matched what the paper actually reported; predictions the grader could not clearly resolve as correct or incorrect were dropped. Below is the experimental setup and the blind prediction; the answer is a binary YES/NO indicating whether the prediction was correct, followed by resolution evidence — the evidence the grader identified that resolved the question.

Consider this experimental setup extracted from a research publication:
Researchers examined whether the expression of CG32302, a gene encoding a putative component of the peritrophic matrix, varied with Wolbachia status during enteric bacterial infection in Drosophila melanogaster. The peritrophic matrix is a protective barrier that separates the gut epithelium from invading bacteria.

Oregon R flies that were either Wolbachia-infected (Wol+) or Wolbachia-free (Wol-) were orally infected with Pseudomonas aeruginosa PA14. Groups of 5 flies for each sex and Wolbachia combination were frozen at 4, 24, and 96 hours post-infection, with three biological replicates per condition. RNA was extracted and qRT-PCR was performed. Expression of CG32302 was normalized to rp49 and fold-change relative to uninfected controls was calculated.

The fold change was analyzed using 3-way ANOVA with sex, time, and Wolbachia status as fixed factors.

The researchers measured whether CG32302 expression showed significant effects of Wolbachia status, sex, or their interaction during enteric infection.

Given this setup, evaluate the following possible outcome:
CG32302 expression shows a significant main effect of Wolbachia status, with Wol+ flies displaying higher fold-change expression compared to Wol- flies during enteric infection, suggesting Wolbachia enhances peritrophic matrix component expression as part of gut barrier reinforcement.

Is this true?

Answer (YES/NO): NO